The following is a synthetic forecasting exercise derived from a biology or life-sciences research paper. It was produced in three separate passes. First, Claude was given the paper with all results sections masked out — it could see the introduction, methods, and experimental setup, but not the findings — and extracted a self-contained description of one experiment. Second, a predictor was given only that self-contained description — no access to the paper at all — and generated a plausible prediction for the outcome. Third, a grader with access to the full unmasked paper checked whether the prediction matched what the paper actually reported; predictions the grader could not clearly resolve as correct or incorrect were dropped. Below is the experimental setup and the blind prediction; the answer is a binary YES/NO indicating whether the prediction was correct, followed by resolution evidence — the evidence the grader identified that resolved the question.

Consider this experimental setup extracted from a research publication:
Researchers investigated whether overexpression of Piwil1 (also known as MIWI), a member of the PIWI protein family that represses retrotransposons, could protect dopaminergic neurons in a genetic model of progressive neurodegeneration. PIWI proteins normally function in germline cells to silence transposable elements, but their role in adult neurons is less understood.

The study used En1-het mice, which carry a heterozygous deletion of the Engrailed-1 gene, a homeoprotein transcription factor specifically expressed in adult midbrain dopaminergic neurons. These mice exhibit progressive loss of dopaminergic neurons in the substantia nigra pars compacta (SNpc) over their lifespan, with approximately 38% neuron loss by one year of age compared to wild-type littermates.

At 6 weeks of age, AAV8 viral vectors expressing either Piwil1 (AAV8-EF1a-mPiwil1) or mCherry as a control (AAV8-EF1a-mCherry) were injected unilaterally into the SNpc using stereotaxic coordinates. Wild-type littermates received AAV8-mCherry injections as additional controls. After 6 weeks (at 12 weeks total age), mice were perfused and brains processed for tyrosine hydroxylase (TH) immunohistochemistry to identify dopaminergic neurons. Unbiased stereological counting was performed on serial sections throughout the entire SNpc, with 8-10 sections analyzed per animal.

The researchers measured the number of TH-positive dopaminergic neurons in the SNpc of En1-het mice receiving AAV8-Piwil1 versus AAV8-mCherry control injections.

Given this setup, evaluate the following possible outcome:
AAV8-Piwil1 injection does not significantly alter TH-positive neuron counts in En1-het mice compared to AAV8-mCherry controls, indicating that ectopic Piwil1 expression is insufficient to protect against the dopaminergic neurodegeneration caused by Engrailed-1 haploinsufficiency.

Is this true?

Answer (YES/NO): NO